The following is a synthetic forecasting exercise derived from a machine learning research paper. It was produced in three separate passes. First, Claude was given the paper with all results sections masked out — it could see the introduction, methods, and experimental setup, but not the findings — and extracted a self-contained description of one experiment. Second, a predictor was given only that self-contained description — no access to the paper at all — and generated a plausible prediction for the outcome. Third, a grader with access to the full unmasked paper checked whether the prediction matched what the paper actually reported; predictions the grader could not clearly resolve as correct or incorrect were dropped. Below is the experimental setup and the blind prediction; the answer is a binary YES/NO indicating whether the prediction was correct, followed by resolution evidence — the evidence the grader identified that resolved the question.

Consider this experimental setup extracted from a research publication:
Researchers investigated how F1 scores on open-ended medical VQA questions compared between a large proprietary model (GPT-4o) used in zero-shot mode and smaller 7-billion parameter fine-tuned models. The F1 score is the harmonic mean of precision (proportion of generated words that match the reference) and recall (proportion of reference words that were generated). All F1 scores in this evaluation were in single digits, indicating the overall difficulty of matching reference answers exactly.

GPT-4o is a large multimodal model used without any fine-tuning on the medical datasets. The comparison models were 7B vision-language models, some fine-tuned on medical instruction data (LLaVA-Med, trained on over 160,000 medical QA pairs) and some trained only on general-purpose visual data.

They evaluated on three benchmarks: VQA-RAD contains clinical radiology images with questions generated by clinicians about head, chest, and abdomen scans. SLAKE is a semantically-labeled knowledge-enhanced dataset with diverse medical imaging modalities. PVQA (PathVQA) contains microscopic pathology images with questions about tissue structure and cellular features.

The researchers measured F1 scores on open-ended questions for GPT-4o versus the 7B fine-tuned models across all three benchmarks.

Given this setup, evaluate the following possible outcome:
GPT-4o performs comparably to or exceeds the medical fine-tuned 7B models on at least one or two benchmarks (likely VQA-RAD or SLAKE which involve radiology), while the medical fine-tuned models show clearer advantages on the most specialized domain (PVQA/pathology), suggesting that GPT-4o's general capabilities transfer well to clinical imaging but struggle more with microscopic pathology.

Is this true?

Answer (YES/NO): NO